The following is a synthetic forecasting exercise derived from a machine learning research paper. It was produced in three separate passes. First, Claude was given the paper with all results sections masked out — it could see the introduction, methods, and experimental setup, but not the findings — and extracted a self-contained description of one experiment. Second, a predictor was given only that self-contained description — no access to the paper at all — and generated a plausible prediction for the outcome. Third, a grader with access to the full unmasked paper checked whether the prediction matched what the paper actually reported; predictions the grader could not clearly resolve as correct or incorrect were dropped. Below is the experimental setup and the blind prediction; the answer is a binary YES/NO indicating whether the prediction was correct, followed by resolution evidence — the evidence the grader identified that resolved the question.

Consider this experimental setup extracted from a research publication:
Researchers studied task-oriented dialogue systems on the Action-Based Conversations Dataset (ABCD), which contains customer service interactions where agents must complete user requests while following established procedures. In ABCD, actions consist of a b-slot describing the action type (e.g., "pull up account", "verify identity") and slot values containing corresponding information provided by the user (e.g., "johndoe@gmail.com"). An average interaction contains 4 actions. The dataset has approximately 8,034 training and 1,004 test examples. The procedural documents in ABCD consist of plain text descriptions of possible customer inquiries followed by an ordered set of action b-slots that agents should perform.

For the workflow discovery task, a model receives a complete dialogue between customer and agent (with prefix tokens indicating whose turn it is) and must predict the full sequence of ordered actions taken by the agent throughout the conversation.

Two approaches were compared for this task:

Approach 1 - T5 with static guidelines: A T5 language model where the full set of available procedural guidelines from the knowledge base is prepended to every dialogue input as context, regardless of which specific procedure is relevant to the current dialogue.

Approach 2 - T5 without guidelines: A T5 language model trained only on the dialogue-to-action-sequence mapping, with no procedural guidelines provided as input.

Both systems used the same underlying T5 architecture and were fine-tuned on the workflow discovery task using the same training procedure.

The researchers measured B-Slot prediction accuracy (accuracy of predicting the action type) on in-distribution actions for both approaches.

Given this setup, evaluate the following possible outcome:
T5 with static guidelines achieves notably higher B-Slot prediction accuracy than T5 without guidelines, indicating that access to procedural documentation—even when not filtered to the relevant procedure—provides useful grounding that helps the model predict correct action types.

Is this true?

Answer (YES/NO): NO